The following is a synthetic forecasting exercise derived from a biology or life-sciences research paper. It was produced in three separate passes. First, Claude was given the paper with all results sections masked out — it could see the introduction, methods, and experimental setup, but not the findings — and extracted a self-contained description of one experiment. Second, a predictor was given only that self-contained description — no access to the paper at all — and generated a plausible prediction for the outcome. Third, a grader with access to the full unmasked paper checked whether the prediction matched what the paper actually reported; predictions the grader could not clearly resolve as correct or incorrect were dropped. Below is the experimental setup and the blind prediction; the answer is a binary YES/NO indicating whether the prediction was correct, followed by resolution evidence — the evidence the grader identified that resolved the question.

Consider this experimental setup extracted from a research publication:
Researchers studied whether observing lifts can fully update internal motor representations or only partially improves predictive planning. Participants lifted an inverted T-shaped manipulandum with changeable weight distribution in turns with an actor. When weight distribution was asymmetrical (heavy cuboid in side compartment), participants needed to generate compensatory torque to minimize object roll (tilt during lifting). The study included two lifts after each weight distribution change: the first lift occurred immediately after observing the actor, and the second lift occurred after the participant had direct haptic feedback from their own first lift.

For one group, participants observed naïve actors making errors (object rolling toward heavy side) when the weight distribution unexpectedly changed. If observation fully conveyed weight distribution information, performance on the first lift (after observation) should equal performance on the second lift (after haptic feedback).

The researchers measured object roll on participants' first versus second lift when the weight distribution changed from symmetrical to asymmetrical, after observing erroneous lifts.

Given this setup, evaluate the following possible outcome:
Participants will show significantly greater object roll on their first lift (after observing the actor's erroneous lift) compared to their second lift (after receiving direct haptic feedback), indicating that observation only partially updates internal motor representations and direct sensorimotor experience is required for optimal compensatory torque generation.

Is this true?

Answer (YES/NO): YES